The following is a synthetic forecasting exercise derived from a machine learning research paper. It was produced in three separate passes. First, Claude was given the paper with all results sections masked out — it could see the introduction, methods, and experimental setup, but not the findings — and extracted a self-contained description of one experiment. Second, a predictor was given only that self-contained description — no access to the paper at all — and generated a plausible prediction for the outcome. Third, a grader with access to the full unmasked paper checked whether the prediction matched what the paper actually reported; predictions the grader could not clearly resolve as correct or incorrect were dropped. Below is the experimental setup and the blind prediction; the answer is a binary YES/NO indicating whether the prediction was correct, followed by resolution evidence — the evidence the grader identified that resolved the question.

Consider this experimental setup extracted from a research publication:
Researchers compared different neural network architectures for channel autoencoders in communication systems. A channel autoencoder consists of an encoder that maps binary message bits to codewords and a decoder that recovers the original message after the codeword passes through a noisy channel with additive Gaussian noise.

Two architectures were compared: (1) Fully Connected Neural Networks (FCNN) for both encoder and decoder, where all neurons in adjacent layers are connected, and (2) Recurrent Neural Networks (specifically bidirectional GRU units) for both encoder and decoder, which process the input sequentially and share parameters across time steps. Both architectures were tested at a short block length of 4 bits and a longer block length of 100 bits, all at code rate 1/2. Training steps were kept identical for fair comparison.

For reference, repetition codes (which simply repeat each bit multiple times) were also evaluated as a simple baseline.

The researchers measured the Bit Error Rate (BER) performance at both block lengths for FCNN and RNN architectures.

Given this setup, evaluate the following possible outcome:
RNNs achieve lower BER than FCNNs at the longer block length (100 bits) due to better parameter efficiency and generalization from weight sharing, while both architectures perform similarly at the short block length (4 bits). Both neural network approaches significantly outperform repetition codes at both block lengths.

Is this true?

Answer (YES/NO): NO